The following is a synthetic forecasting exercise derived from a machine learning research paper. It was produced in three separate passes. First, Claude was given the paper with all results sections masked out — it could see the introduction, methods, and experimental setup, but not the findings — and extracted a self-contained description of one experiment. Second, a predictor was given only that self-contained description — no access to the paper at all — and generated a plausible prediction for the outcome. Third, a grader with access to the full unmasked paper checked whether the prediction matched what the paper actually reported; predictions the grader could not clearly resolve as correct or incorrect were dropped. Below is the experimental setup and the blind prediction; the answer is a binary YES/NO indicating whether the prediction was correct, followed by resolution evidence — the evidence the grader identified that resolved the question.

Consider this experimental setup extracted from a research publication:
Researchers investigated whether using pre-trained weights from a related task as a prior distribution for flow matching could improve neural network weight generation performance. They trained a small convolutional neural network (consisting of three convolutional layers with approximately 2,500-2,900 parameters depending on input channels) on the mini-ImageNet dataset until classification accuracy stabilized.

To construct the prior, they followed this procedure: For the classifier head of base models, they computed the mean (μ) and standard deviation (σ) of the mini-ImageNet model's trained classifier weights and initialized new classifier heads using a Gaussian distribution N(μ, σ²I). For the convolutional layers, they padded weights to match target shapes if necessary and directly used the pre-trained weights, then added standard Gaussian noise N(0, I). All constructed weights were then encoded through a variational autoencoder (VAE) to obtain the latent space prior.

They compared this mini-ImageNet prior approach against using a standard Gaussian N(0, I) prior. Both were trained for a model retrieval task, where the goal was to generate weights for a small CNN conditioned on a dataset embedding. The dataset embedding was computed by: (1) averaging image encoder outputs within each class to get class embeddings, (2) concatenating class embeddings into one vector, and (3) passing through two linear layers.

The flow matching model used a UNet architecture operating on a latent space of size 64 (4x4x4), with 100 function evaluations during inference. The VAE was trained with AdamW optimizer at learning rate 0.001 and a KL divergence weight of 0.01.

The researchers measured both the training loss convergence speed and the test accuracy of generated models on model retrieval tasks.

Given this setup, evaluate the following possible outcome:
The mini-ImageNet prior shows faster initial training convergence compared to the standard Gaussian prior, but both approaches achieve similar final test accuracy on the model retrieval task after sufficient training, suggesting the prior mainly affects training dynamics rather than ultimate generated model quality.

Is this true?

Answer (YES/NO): NO